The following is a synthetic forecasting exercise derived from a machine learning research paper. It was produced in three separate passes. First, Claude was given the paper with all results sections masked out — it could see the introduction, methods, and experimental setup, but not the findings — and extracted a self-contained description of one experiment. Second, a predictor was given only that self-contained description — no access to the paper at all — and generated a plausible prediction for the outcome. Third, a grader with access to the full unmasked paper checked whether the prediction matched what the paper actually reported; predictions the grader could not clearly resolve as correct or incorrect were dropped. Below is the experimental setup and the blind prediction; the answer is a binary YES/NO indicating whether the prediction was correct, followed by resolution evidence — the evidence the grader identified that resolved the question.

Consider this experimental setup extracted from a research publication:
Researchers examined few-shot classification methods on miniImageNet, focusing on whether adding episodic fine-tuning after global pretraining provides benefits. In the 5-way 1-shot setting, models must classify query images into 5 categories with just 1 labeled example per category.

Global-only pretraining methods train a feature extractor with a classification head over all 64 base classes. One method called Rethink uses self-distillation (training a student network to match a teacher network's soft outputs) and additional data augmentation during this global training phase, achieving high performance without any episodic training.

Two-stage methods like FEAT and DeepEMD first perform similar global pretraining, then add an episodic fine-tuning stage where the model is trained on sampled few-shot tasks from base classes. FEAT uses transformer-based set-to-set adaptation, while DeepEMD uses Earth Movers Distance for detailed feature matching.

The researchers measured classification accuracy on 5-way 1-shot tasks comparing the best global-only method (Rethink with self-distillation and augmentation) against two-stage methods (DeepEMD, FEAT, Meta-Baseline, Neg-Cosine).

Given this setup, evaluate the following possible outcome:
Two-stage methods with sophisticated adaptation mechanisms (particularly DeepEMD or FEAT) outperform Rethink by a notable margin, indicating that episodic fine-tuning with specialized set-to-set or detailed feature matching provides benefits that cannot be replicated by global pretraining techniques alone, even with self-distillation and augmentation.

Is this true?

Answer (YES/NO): YES